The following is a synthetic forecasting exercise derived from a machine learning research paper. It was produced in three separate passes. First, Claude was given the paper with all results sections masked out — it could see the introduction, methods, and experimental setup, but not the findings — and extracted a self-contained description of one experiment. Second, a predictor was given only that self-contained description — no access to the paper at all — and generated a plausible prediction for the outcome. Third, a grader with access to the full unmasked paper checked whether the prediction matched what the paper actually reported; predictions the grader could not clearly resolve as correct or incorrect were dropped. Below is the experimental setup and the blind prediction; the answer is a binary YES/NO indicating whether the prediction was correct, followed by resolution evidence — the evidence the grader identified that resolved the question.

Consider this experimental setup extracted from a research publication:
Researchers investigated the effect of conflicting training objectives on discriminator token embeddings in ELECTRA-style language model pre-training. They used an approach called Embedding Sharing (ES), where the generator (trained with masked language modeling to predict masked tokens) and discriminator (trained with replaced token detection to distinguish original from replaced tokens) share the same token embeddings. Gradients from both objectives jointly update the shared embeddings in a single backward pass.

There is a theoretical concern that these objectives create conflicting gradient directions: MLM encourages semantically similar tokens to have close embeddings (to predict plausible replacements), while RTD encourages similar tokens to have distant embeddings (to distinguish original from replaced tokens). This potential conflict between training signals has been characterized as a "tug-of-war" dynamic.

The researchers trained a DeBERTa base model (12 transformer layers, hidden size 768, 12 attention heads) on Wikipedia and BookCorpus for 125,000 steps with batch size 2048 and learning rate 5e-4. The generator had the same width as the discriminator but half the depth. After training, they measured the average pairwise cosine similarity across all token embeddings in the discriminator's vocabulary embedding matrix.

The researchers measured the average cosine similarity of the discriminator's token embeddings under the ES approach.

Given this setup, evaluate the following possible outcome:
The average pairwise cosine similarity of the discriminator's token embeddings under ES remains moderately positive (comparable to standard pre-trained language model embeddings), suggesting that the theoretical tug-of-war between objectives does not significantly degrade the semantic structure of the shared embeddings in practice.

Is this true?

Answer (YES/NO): NO